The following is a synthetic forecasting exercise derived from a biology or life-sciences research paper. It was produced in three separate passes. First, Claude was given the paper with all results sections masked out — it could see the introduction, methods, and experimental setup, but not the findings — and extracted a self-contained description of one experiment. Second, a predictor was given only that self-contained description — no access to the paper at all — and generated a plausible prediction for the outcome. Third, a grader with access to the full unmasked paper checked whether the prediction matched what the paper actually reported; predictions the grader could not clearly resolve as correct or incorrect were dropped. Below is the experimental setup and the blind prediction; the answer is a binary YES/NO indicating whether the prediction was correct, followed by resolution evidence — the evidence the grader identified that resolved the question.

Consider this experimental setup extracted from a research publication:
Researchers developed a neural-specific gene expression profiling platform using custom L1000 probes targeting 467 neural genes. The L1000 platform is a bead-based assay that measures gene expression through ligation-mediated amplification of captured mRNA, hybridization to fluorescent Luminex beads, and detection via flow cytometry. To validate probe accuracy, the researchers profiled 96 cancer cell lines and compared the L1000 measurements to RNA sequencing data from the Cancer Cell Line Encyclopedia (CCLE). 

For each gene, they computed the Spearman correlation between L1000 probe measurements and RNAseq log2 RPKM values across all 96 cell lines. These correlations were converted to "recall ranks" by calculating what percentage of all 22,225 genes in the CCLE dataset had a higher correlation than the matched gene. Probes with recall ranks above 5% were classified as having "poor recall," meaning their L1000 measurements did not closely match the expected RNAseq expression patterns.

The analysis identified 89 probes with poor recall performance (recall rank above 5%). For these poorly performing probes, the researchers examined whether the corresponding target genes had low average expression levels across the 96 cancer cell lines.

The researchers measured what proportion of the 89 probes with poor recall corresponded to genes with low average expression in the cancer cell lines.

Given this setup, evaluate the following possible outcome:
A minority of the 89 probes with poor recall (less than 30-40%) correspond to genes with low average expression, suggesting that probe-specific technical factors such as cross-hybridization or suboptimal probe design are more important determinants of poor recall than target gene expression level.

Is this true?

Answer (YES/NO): NO